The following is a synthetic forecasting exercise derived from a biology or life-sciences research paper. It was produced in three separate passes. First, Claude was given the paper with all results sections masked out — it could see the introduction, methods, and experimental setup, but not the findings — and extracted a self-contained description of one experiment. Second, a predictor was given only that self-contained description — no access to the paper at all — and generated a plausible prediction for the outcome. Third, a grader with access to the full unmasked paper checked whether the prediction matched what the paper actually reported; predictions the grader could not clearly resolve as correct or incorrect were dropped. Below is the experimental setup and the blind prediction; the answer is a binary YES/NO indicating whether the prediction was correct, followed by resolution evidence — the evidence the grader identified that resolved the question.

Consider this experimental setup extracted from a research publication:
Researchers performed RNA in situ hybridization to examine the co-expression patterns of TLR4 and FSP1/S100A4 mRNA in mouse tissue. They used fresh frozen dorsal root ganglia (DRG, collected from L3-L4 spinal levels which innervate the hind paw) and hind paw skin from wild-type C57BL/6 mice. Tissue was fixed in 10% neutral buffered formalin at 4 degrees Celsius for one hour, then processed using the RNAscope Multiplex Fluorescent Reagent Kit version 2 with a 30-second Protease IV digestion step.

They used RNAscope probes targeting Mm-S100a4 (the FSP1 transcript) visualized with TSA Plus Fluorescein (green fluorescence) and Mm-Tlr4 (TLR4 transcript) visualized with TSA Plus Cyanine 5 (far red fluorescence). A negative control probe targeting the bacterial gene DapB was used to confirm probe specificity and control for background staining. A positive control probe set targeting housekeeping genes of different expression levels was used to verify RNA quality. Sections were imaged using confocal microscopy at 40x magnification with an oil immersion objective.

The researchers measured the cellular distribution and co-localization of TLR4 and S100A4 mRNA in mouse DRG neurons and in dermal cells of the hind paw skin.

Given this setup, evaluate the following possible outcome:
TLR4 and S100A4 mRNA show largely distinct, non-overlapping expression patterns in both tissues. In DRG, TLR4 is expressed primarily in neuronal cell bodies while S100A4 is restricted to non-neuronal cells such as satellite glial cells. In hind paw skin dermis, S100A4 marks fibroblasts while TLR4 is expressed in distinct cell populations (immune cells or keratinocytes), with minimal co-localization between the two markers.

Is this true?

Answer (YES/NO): NO